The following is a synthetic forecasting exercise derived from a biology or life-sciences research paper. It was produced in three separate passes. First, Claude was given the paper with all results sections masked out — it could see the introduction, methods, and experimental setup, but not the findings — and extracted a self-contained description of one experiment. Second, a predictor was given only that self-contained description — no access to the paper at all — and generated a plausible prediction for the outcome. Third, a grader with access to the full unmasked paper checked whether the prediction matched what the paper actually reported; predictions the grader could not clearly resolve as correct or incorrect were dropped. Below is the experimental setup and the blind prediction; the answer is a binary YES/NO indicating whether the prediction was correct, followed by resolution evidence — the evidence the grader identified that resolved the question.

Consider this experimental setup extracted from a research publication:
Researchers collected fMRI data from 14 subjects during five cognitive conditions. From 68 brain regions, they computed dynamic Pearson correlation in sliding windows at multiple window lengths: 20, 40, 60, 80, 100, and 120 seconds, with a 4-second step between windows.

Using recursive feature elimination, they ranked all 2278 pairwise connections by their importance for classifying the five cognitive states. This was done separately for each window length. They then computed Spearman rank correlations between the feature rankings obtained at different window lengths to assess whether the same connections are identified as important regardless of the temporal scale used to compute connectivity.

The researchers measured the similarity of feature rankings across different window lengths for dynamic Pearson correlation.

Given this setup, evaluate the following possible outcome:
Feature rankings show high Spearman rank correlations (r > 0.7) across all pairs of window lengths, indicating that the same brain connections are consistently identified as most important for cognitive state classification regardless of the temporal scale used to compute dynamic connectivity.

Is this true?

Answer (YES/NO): NO